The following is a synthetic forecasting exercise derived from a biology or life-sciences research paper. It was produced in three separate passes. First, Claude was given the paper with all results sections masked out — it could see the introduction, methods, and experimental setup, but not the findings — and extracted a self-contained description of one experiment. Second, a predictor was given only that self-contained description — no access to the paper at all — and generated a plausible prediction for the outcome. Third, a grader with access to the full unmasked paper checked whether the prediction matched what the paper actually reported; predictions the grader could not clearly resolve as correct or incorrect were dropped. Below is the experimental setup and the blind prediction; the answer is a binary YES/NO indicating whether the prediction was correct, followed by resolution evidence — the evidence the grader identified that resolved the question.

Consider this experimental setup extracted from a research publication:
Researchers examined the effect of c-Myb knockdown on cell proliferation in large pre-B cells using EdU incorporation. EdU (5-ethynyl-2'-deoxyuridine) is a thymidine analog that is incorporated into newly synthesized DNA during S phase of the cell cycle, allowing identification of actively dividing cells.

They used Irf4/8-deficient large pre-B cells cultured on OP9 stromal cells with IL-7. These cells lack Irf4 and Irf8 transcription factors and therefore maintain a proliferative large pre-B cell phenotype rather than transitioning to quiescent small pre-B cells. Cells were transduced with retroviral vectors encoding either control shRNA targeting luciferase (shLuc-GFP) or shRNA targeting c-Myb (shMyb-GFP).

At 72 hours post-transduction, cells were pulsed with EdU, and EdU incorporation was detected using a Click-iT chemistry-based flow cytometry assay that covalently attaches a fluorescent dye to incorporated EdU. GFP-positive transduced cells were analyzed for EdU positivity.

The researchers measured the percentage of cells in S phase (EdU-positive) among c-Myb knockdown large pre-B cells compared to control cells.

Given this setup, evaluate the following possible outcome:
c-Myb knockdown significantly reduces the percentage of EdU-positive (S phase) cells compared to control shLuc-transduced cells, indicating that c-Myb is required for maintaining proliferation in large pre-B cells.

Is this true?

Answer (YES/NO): YES